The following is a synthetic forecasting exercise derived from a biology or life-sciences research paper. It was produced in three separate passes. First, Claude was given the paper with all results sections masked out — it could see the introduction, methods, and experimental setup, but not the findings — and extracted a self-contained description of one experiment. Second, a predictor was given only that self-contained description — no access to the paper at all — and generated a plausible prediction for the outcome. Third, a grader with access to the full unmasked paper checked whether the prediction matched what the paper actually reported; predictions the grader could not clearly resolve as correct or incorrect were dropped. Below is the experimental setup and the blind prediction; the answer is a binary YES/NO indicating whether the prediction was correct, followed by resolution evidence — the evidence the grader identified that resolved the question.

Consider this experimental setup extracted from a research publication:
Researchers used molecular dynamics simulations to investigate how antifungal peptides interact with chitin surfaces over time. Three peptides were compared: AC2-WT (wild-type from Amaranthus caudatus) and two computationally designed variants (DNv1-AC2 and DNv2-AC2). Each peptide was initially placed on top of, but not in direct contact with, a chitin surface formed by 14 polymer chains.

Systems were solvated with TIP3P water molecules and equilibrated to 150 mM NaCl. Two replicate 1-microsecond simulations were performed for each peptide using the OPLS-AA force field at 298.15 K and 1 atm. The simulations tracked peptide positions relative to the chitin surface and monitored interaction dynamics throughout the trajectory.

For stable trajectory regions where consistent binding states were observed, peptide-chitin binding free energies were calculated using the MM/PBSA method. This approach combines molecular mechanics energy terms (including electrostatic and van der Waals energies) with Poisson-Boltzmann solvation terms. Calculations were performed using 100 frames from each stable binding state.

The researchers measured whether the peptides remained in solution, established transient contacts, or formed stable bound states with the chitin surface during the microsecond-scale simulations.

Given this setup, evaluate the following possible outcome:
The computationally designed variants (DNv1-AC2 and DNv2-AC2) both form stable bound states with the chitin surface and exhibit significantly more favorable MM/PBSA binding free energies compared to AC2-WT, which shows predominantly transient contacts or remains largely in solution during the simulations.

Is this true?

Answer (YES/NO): NO